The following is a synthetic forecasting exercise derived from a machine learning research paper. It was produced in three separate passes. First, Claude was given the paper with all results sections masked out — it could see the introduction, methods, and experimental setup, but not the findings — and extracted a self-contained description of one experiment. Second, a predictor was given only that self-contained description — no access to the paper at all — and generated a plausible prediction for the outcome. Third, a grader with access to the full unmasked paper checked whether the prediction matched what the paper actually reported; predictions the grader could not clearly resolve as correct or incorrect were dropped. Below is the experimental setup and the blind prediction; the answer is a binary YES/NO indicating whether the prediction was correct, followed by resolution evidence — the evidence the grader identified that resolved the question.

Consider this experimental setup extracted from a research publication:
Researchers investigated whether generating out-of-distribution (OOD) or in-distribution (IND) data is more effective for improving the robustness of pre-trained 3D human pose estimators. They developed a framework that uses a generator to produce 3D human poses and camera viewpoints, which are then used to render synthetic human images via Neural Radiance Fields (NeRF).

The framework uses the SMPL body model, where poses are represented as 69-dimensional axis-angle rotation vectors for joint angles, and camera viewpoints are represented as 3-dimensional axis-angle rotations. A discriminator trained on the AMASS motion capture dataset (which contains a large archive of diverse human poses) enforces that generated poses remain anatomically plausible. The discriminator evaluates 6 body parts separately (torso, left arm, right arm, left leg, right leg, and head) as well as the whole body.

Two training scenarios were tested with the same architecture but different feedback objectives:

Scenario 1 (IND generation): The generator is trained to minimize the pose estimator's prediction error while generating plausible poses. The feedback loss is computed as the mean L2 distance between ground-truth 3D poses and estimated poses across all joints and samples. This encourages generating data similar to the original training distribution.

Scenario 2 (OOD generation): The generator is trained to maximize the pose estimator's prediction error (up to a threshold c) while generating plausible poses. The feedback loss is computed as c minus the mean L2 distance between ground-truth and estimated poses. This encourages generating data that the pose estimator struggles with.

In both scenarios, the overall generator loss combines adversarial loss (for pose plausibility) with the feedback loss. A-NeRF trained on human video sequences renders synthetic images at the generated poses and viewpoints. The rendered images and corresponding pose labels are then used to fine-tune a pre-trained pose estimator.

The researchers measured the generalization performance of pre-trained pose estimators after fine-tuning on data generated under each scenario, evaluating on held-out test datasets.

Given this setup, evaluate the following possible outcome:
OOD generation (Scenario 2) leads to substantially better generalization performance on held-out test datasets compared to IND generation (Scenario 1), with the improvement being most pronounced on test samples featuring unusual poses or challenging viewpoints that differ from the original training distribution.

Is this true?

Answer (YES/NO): NO